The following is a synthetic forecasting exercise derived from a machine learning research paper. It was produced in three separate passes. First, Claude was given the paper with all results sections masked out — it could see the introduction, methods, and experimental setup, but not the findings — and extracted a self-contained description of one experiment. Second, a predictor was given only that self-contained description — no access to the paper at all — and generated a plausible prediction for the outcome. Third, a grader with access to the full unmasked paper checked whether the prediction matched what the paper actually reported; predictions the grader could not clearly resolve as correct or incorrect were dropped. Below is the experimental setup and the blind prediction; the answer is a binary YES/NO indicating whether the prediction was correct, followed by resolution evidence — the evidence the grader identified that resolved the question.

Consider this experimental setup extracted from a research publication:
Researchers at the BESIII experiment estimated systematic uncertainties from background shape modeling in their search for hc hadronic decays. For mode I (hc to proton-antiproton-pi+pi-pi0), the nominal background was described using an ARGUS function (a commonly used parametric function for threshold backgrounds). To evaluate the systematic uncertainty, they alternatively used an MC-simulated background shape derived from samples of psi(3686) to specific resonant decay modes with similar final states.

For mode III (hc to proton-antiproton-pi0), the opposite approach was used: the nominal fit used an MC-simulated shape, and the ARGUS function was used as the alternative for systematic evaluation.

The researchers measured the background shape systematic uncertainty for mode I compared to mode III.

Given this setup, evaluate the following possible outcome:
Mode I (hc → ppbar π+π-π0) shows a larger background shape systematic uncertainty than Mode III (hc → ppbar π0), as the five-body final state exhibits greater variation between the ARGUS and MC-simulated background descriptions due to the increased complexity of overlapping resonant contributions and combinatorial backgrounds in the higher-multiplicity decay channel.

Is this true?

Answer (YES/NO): YES